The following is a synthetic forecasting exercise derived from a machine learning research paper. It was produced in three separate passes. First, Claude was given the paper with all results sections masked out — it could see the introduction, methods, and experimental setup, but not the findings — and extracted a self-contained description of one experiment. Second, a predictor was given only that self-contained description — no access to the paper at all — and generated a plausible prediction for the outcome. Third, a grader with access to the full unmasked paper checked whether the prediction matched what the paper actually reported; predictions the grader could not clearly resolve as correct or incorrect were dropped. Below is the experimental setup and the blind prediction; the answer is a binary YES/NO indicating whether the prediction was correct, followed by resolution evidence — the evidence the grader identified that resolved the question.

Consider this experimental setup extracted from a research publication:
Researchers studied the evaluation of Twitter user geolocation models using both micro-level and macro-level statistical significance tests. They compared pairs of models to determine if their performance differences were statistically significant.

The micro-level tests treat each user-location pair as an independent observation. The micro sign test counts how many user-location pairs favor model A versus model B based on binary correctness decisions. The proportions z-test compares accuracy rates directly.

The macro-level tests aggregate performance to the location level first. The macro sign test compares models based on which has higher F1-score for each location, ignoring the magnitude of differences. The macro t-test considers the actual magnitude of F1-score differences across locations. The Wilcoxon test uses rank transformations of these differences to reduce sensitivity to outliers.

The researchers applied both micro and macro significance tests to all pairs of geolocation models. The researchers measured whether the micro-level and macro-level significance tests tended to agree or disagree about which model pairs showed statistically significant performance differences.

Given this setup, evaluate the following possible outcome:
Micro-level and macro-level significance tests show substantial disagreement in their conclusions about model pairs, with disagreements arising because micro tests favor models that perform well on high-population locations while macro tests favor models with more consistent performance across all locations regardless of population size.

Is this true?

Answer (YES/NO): NO